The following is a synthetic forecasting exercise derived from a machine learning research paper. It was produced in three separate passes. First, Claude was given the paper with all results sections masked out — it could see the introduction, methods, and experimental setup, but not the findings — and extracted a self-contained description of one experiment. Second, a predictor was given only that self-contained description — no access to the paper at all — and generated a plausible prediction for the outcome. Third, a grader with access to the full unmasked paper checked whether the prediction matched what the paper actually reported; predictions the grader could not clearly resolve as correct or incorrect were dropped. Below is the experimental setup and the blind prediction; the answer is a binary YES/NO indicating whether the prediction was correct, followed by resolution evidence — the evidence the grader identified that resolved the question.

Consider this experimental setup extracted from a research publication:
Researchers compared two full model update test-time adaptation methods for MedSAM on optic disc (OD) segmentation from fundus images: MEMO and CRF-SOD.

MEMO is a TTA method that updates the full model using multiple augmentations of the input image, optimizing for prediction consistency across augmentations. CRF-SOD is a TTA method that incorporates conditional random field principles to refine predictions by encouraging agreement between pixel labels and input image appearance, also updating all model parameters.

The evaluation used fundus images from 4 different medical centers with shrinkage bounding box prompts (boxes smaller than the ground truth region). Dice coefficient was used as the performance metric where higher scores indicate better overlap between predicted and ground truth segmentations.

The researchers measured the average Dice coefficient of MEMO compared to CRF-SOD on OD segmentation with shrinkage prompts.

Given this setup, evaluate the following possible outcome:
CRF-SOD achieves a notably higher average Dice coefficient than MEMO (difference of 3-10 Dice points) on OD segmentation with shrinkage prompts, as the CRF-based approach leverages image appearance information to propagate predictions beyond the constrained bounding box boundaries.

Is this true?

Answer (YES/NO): NO